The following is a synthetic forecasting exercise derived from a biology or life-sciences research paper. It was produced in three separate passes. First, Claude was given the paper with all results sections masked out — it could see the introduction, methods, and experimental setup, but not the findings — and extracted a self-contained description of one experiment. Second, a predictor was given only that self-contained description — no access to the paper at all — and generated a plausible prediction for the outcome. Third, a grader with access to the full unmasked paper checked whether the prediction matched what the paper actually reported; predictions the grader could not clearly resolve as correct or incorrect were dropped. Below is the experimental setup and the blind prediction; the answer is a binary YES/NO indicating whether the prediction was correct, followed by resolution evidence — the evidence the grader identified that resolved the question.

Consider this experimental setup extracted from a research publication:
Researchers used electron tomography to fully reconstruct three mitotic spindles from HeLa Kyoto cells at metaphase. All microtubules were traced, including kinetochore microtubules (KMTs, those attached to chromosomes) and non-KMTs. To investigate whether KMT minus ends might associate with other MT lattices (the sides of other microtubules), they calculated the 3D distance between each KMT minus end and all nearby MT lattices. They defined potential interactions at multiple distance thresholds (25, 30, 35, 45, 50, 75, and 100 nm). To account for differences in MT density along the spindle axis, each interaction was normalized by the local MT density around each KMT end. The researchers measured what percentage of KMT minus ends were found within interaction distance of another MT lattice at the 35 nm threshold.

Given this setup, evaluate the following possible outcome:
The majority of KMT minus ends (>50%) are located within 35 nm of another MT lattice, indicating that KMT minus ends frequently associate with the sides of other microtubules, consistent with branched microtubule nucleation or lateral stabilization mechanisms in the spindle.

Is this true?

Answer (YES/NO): NO